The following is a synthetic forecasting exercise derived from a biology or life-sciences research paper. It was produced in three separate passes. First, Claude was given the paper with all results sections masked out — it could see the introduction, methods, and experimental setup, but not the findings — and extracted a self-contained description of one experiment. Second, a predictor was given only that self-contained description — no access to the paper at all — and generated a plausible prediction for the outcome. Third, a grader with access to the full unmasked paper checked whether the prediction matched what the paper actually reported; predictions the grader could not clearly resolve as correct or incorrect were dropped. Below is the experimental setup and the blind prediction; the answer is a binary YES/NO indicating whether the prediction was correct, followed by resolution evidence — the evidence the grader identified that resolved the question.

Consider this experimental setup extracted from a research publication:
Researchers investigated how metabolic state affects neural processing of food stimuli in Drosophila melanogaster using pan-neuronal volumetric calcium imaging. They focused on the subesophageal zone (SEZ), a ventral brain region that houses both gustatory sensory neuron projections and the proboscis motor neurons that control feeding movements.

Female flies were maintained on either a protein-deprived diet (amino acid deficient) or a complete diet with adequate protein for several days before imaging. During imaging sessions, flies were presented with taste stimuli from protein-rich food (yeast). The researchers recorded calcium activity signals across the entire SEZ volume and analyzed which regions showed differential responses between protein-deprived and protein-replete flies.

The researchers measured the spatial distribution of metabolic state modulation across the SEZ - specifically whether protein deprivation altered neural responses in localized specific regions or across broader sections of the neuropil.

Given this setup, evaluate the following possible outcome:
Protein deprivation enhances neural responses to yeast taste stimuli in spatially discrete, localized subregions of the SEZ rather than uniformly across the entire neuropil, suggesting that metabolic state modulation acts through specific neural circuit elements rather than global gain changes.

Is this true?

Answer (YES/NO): NO